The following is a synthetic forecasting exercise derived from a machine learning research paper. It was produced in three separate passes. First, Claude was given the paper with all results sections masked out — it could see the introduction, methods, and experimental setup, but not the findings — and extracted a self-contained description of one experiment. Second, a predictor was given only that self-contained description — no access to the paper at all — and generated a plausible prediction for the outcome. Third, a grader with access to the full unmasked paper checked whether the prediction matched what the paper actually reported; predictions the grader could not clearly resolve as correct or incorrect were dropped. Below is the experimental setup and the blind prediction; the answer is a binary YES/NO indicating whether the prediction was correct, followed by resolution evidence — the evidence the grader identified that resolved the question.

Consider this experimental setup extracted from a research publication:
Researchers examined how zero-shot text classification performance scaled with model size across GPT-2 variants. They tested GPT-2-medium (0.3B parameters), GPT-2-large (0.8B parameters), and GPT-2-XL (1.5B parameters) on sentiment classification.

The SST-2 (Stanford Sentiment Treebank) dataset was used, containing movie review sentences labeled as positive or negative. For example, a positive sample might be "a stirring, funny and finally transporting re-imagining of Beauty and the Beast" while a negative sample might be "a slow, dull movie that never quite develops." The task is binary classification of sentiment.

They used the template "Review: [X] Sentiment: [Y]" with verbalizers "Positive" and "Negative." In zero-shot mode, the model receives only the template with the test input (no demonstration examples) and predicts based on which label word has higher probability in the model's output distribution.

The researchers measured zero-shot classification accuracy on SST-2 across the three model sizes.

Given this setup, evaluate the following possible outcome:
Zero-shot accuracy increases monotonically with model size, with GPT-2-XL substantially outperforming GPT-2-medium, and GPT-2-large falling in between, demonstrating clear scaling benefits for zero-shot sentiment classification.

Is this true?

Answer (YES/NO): NO